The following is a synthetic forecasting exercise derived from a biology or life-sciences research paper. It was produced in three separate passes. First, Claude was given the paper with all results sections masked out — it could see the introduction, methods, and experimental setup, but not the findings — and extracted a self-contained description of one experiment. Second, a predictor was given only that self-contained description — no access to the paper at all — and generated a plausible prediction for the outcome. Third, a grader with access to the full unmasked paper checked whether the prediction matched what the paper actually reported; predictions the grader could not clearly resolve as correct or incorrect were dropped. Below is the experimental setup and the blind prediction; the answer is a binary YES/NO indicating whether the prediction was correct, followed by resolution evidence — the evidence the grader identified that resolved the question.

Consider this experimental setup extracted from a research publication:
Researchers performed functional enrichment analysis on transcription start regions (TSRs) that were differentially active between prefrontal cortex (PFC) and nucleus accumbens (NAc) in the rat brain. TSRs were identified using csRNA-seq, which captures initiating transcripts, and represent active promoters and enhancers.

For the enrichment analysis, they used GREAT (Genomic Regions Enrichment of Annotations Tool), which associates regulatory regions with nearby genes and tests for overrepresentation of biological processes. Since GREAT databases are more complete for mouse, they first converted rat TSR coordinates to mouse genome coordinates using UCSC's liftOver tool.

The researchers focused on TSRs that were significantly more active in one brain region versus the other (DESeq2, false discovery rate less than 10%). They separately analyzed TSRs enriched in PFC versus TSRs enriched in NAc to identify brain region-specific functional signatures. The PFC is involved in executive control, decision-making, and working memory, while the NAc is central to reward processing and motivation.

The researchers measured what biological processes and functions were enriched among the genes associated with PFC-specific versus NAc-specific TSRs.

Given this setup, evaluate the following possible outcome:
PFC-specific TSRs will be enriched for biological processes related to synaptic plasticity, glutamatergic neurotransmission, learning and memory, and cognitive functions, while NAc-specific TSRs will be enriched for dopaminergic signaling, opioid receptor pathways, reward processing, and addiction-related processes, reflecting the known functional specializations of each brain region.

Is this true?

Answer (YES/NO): YES